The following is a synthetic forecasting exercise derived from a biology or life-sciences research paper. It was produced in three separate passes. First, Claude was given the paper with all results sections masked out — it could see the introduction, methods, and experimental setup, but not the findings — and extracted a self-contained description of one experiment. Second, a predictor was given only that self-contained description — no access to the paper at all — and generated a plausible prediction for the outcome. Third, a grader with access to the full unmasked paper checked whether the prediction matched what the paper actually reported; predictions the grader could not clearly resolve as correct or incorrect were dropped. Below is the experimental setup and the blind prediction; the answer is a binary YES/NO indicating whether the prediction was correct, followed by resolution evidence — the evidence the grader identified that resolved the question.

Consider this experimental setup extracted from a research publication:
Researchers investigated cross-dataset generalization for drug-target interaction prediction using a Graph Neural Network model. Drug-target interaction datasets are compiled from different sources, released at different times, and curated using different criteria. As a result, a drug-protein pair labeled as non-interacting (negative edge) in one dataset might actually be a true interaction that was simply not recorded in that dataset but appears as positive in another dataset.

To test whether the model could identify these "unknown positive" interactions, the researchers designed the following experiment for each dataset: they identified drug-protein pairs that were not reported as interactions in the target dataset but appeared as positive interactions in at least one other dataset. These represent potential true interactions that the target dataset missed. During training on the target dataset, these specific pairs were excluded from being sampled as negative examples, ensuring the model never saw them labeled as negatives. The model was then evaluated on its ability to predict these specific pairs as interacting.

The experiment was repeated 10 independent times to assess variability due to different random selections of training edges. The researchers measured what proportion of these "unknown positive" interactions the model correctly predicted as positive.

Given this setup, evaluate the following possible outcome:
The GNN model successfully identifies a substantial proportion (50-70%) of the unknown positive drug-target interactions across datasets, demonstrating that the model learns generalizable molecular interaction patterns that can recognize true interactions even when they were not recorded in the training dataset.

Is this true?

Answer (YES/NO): NO